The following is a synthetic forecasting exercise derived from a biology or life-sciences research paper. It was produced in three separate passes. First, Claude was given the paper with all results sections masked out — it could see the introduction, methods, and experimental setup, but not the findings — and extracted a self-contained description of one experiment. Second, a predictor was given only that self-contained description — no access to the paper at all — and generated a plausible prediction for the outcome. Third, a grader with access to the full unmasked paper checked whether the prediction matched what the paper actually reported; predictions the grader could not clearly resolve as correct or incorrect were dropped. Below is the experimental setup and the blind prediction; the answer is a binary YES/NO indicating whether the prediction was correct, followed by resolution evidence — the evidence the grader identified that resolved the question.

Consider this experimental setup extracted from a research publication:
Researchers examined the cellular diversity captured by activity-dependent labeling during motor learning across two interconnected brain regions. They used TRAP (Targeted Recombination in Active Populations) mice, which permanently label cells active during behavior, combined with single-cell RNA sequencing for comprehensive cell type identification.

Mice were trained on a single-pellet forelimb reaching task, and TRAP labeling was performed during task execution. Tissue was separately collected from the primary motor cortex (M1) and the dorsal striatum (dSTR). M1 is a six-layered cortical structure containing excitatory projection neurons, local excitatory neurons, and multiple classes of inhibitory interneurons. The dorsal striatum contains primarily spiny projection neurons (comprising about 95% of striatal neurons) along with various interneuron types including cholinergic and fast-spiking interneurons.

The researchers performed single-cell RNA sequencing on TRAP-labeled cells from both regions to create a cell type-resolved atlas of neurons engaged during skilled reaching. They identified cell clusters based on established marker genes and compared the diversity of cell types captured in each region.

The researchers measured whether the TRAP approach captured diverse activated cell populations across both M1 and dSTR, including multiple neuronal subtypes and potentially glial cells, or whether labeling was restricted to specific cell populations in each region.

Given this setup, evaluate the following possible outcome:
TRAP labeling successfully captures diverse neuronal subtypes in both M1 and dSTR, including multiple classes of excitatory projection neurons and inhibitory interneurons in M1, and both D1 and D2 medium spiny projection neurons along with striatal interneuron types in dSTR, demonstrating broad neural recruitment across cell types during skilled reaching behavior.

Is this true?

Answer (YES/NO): YES